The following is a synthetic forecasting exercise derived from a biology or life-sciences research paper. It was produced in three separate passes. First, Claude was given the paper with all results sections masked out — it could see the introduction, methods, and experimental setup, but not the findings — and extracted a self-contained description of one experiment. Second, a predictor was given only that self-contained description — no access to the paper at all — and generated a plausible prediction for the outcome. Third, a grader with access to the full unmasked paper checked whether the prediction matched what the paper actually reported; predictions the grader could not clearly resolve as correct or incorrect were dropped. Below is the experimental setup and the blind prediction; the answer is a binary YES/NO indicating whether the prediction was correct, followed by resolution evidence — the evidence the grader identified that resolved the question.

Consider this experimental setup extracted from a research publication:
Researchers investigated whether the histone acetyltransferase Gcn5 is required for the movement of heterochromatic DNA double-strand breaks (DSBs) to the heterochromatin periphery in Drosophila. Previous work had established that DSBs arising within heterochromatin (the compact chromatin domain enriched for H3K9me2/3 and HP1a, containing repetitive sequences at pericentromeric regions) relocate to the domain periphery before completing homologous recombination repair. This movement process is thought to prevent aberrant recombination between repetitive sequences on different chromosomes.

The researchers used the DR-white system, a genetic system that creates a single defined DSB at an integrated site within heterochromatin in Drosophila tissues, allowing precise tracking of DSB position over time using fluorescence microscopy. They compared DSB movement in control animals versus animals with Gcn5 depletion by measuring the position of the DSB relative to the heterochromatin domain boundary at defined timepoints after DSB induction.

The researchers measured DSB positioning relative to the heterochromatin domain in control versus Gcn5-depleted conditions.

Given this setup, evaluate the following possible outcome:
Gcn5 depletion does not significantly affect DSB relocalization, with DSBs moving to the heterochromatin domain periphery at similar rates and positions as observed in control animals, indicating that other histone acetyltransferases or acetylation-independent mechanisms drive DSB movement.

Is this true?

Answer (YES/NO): NO